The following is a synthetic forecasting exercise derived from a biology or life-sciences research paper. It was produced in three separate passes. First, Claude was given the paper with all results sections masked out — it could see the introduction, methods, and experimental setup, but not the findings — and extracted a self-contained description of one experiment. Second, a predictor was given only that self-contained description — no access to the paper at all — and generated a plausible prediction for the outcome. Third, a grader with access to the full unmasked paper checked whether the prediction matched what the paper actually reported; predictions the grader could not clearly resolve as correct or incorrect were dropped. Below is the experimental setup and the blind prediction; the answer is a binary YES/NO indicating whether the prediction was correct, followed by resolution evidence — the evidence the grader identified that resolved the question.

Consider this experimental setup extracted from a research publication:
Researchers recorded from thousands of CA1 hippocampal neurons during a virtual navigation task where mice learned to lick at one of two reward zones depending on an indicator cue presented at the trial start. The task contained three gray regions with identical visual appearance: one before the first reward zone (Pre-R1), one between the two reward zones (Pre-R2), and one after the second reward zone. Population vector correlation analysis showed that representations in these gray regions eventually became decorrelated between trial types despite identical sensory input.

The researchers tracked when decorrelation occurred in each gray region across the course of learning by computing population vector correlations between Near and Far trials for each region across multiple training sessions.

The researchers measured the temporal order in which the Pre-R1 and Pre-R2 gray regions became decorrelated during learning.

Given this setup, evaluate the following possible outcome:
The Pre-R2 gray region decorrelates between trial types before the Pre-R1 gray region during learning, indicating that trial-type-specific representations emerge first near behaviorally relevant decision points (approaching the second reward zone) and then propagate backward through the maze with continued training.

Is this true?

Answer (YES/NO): YES